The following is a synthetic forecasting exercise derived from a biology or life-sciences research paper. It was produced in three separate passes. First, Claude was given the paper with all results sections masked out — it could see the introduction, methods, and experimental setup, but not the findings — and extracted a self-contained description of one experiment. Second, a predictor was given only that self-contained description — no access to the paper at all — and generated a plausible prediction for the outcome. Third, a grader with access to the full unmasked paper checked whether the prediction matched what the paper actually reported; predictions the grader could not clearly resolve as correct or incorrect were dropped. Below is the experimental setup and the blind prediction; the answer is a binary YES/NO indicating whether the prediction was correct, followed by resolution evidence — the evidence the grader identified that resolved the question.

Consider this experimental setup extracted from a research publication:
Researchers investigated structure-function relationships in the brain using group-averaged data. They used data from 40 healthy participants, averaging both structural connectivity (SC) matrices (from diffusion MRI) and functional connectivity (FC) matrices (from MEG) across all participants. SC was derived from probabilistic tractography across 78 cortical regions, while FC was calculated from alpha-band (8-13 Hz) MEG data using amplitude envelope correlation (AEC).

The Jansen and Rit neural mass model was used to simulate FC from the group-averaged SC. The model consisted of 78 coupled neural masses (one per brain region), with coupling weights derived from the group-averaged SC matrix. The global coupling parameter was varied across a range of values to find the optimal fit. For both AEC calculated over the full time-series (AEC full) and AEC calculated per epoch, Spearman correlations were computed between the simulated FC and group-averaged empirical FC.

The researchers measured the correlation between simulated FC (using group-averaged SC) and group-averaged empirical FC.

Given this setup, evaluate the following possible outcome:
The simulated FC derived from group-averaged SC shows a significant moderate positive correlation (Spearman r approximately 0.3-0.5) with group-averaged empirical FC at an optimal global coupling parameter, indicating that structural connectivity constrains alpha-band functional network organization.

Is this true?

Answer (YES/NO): YES